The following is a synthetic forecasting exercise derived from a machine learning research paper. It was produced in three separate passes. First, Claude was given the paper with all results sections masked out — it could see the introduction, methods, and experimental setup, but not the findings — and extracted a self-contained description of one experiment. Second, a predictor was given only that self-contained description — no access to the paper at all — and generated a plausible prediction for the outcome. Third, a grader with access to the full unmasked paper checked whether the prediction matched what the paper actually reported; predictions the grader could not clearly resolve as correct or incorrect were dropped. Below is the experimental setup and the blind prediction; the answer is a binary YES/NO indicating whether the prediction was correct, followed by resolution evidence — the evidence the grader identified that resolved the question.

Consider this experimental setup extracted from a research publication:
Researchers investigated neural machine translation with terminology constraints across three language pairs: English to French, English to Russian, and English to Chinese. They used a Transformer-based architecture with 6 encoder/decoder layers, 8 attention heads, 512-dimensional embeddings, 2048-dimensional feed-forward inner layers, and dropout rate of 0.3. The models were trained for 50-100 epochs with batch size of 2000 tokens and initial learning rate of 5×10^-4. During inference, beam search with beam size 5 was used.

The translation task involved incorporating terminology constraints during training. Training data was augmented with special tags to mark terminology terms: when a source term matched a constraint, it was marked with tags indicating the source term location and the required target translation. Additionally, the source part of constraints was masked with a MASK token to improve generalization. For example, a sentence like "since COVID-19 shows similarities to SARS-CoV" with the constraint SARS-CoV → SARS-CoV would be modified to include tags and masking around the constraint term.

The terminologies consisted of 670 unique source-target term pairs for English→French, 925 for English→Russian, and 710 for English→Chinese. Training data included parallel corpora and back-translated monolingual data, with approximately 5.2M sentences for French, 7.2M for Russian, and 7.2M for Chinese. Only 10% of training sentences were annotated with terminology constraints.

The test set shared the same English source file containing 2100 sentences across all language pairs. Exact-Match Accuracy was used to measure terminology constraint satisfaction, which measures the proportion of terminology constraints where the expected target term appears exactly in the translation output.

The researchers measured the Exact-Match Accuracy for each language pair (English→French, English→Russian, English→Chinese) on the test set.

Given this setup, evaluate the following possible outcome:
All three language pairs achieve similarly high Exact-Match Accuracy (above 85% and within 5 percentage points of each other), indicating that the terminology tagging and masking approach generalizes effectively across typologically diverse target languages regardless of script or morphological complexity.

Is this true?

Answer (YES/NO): NO